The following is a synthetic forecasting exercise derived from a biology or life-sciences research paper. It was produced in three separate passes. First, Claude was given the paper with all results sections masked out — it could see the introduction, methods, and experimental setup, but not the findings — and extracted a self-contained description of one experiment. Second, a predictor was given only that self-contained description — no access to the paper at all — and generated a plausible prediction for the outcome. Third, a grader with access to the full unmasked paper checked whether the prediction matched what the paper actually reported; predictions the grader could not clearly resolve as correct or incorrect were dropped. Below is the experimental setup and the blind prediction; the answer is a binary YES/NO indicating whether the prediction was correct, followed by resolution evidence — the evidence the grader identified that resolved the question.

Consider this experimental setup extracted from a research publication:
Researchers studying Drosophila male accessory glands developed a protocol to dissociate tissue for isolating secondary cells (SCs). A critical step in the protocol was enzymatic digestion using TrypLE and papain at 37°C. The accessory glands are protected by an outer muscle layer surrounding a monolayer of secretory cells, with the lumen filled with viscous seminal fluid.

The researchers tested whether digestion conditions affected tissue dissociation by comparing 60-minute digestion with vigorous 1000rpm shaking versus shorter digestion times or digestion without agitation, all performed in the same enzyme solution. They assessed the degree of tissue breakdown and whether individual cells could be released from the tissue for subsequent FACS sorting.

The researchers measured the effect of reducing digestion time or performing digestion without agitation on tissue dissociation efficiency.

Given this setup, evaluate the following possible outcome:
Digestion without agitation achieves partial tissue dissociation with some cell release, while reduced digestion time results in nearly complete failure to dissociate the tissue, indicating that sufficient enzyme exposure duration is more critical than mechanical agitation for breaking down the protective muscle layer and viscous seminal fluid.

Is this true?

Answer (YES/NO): NO